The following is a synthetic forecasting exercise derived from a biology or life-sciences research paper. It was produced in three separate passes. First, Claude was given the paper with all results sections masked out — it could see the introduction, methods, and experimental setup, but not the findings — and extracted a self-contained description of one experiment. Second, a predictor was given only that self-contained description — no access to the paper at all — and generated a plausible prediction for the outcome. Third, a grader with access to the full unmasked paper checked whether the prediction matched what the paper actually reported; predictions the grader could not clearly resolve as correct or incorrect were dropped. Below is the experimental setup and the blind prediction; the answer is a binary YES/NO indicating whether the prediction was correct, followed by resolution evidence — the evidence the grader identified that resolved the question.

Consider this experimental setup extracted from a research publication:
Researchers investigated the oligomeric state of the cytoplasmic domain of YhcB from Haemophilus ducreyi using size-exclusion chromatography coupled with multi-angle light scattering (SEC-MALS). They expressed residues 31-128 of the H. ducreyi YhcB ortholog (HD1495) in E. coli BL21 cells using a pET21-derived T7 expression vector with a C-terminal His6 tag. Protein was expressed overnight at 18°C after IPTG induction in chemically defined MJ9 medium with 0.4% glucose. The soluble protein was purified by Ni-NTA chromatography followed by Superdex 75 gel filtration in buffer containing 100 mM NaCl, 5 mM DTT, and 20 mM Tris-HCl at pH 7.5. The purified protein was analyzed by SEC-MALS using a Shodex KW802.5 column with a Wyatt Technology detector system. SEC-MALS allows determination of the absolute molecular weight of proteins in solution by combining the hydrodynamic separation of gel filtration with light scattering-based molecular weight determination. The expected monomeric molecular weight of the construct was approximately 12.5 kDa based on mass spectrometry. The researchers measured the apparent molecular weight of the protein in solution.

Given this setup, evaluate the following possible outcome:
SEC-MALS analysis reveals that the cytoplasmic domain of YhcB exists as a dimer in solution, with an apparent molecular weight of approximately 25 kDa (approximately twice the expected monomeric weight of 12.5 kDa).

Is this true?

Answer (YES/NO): NO